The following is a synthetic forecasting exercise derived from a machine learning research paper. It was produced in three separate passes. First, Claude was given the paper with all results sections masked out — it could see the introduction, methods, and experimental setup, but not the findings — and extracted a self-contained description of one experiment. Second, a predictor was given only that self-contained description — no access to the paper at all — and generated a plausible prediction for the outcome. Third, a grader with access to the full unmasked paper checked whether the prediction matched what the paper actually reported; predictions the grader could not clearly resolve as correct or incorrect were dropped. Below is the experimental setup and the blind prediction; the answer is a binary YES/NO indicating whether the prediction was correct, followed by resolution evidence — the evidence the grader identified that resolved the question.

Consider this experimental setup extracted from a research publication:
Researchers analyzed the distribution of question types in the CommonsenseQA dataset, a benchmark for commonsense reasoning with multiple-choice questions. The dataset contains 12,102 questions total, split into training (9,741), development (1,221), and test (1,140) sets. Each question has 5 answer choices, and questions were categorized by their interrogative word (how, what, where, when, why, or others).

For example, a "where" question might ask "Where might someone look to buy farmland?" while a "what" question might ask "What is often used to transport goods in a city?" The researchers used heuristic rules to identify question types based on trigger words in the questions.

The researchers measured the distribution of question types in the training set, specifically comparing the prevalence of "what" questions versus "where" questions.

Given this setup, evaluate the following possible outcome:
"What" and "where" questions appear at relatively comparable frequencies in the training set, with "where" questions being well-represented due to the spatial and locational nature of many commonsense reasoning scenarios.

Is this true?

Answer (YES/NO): NO